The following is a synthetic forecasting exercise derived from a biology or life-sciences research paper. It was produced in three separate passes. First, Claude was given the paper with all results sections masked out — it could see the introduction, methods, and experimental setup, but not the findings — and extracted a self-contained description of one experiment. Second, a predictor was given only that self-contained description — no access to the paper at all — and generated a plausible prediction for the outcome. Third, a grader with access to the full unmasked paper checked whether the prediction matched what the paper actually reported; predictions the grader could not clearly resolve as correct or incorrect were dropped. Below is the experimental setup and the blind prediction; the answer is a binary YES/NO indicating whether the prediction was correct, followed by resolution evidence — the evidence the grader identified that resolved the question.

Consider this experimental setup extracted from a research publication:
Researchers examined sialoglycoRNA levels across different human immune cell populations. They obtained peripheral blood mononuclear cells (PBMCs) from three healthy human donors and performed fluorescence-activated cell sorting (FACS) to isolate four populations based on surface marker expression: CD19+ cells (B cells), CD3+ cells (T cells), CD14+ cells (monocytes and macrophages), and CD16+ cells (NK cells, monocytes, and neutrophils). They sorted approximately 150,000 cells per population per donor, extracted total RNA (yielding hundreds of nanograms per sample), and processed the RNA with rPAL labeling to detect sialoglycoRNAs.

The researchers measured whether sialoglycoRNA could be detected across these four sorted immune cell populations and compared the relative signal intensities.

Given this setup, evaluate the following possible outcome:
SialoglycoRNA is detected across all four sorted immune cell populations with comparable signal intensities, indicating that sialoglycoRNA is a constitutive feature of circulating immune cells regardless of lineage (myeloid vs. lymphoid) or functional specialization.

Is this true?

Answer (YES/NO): NO